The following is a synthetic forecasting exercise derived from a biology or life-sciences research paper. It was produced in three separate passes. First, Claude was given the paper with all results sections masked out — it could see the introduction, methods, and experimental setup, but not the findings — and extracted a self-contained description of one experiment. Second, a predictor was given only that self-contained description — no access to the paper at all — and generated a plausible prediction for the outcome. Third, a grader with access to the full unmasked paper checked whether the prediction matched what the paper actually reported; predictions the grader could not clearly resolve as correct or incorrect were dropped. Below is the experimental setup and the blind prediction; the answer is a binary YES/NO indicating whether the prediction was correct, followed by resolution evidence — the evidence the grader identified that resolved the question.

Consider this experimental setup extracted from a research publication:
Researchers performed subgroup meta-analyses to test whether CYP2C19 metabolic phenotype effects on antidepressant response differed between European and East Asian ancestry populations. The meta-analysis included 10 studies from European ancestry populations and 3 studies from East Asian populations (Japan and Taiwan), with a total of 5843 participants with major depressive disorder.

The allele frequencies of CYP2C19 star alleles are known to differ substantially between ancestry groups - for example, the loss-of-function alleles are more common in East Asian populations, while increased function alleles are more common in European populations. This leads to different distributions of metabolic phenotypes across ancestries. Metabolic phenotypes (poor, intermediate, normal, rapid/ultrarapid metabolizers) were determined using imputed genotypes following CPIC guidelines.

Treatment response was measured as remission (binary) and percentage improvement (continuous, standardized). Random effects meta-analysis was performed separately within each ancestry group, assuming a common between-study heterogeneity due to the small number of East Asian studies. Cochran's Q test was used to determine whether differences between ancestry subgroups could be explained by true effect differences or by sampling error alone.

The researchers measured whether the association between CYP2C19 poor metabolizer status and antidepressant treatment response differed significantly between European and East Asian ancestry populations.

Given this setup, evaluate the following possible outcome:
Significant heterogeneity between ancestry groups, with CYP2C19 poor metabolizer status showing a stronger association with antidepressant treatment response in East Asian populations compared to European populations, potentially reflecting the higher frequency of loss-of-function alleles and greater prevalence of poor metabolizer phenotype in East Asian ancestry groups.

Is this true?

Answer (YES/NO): NO